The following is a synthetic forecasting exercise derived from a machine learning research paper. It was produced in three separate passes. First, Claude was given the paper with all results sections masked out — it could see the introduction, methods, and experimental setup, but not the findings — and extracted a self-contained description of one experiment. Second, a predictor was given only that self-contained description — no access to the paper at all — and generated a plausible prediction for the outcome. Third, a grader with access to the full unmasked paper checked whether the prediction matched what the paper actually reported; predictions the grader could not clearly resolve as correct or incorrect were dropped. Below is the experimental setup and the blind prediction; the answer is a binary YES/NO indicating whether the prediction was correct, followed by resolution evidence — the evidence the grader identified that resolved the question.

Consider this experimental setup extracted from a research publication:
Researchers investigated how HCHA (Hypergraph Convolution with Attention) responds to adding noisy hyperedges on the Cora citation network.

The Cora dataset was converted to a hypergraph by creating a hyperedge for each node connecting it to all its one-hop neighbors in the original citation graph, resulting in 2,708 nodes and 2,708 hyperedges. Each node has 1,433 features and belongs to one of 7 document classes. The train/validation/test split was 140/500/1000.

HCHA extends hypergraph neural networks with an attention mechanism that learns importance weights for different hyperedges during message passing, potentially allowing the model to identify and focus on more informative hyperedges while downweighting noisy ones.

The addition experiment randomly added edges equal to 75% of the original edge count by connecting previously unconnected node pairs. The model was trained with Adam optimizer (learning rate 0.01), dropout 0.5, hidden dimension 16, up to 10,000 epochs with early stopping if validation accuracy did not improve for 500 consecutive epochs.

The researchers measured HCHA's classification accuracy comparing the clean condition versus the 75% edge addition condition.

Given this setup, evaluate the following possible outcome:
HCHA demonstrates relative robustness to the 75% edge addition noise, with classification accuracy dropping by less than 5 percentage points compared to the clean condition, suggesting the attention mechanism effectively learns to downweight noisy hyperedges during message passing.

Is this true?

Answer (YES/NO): NO